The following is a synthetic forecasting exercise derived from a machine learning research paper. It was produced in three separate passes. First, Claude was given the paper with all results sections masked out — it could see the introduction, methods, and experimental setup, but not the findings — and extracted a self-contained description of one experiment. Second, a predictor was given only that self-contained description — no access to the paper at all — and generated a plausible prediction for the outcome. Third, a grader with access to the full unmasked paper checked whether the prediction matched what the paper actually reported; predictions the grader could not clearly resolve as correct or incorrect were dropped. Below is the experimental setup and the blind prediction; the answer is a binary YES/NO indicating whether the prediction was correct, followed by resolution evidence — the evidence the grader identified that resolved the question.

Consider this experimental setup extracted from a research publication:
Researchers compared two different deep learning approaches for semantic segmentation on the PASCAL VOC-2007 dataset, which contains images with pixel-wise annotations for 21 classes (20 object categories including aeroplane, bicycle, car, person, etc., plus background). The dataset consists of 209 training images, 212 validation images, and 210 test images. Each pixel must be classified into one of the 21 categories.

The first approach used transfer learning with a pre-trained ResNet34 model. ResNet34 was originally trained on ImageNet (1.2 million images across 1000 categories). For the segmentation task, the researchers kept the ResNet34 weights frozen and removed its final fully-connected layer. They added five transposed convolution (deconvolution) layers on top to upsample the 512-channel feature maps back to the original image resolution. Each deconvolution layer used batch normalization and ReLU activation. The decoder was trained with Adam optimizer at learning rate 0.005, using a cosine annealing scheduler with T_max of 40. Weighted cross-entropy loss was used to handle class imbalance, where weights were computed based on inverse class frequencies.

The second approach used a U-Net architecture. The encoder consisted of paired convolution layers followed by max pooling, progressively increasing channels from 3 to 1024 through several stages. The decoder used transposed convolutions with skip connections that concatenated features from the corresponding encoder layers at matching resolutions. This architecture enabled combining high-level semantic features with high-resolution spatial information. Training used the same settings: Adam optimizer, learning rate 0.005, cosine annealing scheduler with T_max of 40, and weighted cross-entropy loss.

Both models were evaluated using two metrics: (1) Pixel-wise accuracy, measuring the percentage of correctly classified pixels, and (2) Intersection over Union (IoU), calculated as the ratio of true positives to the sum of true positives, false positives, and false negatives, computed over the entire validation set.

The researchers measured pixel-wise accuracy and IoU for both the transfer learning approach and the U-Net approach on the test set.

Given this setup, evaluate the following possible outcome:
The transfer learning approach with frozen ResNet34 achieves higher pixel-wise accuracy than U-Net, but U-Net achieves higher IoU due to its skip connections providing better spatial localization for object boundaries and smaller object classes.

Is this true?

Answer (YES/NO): NO